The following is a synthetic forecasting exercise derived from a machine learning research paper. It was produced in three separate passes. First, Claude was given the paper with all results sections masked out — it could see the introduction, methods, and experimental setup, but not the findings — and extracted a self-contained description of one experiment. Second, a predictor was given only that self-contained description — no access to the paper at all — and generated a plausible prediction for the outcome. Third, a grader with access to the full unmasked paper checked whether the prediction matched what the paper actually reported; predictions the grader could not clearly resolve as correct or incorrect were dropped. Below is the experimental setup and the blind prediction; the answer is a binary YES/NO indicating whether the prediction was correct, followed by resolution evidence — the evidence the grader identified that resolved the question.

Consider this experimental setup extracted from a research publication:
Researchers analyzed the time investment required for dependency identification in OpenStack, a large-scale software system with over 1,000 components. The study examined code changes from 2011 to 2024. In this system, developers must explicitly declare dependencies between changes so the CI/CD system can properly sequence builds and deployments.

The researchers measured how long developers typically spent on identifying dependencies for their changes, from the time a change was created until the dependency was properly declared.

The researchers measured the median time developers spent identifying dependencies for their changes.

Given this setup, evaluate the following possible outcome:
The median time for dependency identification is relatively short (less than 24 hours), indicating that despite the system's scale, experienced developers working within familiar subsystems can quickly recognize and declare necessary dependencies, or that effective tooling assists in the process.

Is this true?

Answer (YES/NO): NO